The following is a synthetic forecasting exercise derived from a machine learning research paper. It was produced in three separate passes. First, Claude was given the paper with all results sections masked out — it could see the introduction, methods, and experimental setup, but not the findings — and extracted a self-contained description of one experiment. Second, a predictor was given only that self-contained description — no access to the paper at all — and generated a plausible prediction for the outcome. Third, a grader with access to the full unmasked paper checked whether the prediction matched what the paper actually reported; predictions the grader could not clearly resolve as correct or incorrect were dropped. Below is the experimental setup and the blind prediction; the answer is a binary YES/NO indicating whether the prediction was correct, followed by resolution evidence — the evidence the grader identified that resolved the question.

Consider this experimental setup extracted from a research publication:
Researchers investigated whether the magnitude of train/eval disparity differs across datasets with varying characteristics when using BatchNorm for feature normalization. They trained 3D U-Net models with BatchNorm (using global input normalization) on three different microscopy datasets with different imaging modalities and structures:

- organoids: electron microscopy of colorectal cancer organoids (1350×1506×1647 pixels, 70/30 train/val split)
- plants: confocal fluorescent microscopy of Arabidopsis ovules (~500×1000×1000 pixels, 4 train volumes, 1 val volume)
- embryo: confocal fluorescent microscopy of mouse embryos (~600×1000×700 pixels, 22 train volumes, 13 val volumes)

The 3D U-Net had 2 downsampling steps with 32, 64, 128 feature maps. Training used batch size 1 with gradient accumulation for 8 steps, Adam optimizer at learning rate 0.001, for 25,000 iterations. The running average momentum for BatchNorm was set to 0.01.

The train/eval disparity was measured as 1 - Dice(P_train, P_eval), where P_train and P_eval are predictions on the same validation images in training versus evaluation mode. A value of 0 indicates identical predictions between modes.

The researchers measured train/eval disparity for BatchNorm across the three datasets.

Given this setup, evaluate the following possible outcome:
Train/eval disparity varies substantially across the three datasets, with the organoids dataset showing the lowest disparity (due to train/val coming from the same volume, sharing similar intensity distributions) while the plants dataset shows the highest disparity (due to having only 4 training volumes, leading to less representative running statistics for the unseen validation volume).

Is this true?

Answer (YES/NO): NO